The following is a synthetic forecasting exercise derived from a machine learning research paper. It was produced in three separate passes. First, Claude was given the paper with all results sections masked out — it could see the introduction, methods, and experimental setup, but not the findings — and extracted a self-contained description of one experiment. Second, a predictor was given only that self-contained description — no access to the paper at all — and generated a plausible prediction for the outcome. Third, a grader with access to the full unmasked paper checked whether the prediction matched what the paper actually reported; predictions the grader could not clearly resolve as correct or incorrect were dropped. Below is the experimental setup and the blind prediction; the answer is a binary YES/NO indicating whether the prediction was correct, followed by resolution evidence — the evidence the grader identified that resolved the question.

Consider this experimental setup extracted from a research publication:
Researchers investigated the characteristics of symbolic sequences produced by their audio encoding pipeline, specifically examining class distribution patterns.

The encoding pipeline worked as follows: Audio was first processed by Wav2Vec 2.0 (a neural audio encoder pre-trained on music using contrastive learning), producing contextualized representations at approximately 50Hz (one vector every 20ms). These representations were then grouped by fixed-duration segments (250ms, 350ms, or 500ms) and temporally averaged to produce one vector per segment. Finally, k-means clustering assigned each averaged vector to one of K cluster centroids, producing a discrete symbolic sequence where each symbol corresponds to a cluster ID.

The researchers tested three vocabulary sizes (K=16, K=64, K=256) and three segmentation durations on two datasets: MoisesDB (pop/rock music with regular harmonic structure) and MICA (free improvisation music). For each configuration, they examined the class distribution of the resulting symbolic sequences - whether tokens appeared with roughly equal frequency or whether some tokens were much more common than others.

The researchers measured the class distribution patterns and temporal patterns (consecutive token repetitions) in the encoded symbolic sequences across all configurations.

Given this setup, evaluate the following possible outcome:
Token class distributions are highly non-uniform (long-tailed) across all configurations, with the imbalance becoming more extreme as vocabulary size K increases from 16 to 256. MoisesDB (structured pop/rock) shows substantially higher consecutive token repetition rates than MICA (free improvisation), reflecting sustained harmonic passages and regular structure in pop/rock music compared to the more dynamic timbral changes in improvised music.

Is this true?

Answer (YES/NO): NO